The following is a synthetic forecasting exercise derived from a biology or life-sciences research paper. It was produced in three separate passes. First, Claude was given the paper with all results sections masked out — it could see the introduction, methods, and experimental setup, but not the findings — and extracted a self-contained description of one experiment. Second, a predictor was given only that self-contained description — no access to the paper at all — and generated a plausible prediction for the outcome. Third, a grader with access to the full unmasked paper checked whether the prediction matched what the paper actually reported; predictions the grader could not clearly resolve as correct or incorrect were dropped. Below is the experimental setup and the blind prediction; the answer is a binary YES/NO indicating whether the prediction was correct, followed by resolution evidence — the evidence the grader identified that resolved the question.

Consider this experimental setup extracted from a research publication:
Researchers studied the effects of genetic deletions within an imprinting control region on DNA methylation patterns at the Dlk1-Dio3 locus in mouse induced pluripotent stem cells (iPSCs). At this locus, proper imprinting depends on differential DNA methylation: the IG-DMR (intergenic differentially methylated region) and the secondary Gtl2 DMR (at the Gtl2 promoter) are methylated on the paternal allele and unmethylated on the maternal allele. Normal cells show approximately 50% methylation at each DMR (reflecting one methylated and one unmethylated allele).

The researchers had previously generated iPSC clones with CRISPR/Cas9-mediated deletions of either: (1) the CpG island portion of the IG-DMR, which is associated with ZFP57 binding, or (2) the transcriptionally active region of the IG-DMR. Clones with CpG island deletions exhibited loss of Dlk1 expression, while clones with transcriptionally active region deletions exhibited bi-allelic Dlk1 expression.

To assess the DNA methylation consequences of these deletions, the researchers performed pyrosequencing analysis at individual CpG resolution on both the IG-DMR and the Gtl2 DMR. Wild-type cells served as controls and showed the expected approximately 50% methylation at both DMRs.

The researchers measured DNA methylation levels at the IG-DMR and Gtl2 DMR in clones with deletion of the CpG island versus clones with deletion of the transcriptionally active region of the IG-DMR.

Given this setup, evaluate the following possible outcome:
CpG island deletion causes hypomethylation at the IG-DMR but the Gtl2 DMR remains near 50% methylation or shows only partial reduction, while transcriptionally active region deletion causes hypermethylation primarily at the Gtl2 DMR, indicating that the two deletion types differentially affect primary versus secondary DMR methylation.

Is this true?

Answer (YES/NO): NO